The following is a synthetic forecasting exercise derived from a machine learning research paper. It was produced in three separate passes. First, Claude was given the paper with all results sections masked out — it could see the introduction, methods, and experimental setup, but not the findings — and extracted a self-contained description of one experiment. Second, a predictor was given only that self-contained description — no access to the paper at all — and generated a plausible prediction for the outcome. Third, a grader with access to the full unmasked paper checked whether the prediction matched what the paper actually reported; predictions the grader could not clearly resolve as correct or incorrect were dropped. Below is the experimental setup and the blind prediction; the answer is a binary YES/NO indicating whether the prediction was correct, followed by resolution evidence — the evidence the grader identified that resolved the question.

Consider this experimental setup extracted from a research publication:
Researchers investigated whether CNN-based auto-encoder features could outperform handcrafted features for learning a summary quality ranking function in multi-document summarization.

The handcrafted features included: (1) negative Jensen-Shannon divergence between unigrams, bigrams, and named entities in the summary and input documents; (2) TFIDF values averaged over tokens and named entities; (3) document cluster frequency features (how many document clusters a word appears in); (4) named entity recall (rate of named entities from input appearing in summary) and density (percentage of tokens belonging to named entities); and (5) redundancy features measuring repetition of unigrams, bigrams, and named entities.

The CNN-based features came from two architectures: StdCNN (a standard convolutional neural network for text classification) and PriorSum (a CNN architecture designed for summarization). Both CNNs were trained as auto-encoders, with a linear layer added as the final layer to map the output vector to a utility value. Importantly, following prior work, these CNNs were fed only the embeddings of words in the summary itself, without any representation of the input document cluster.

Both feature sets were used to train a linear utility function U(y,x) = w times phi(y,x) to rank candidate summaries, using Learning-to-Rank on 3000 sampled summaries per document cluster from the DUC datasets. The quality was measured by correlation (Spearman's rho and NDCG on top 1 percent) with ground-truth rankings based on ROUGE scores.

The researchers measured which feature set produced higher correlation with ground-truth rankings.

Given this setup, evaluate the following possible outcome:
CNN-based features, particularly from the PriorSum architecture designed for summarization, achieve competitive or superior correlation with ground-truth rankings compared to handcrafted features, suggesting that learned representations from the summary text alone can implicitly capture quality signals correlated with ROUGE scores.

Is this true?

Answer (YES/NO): NO